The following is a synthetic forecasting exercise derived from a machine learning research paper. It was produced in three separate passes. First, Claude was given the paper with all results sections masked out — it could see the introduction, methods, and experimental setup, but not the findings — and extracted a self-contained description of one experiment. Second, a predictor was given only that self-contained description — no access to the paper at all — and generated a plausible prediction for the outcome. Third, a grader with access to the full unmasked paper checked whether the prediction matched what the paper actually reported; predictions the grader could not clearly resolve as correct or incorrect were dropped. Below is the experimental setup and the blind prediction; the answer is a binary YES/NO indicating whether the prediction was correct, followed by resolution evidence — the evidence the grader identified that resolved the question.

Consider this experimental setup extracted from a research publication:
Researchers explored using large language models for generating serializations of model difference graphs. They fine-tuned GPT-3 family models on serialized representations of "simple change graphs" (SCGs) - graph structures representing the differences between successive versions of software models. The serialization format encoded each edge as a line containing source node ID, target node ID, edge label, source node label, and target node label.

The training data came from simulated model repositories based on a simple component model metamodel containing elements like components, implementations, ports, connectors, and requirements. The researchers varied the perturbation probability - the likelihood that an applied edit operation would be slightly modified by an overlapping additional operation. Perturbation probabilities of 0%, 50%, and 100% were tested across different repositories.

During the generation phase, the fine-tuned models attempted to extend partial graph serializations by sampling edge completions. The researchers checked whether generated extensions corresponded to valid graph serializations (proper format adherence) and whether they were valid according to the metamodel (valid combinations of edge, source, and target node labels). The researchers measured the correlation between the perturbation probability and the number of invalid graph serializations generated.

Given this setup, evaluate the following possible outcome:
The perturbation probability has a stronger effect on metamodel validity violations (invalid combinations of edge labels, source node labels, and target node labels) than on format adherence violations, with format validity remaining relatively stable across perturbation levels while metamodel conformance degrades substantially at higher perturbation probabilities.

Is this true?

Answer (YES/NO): NO